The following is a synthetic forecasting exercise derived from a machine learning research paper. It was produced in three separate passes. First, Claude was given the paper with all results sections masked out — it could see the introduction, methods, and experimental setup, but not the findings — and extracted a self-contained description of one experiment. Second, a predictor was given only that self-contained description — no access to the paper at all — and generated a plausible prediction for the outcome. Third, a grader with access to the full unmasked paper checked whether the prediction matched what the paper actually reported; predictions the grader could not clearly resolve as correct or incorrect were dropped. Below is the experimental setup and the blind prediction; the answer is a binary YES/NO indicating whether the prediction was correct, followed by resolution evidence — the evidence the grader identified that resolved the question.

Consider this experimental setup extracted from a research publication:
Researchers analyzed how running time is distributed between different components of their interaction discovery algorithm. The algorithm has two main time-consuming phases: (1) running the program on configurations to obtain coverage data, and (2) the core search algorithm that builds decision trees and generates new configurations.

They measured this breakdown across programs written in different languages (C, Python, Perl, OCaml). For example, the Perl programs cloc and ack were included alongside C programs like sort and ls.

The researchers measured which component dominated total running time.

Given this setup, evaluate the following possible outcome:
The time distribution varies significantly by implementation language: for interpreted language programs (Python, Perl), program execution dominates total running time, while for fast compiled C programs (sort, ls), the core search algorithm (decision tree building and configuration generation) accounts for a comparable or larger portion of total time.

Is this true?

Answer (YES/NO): NO